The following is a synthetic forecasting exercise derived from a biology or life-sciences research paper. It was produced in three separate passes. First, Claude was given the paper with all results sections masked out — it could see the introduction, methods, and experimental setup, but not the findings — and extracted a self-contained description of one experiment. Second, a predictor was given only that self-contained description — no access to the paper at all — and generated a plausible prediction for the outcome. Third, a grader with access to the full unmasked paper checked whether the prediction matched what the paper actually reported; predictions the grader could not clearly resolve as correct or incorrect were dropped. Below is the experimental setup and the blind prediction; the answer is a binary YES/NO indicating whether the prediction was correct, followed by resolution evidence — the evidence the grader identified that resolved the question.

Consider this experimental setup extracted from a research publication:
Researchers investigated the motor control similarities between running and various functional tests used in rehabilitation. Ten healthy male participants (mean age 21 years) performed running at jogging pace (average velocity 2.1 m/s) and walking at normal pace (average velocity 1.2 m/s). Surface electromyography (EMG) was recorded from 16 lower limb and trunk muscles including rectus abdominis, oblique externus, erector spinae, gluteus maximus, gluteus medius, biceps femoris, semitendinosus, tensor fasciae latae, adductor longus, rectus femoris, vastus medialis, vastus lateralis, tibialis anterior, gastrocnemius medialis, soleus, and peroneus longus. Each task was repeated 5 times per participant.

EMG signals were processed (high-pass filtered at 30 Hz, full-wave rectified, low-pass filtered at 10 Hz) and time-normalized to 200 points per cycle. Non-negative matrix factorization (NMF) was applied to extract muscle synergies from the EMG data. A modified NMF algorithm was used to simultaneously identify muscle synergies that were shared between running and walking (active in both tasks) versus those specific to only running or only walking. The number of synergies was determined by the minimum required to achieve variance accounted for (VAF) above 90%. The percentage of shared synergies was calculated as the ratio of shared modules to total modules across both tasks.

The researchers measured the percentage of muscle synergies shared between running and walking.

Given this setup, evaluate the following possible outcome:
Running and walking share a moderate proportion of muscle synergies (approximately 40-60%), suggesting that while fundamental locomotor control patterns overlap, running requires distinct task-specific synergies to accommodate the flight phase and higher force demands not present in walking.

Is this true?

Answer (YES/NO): NO